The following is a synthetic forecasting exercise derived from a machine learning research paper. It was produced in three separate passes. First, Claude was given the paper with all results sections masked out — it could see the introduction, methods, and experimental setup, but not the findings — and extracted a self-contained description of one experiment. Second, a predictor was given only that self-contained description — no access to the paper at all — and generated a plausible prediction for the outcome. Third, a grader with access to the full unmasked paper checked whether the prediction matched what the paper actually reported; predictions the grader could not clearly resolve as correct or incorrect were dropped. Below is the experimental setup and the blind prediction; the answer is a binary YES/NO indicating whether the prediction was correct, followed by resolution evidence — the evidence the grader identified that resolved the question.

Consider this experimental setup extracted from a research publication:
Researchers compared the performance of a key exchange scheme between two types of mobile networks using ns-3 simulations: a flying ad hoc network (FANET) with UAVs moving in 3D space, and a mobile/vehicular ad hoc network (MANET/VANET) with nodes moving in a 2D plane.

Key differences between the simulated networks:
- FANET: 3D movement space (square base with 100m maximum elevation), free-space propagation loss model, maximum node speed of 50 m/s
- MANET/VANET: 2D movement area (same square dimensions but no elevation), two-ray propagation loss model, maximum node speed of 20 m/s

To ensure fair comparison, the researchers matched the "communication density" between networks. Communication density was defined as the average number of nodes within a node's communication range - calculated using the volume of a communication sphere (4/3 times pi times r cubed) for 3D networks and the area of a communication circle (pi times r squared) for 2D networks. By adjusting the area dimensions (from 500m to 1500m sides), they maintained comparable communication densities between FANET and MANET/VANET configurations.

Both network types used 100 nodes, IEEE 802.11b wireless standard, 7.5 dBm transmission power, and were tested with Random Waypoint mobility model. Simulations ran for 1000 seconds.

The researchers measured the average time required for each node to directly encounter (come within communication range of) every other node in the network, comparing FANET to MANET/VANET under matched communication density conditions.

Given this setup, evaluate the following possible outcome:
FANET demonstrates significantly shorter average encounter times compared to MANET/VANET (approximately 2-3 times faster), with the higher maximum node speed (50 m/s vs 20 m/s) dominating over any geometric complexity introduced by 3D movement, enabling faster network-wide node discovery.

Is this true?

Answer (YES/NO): YES